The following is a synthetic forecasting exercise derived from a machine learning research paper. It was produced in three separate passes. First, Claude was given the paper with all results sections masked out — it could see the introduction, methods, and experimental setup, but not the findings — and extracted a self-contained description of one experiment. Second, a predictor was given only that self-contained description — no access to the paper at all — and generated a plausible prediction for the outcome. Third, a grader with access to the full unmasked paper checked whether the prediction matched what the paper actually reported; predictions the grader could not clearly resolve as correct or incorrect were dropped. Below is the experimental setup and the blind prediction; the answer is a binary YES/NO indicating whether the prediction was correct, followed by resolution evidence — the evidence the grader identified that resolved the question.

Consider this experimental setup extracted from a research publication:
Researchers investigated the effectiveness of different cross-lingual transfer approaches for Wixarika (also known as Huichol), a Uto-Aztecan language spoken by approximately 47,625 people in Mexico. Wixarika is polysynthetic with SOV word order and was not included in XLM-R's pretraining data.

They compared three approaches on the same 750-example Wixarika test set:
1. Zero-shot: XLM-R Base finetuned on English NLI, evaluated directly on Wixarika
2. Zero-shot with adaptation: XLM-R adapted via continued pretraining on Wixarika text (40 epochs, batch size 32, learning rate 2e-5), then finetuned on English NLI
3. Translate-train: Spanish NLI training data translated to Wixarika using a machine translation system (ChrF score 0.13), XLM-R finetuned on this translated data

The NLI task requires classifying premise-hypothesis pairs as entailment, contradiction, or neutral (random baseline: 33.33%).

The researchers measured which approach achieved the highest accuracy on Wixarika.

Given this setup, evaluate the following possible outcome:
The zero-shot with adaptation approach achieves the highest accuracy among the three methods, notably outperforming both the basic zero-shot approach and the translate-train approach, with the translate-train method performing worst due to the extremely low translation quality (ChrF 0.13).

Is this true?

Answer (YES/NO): NO